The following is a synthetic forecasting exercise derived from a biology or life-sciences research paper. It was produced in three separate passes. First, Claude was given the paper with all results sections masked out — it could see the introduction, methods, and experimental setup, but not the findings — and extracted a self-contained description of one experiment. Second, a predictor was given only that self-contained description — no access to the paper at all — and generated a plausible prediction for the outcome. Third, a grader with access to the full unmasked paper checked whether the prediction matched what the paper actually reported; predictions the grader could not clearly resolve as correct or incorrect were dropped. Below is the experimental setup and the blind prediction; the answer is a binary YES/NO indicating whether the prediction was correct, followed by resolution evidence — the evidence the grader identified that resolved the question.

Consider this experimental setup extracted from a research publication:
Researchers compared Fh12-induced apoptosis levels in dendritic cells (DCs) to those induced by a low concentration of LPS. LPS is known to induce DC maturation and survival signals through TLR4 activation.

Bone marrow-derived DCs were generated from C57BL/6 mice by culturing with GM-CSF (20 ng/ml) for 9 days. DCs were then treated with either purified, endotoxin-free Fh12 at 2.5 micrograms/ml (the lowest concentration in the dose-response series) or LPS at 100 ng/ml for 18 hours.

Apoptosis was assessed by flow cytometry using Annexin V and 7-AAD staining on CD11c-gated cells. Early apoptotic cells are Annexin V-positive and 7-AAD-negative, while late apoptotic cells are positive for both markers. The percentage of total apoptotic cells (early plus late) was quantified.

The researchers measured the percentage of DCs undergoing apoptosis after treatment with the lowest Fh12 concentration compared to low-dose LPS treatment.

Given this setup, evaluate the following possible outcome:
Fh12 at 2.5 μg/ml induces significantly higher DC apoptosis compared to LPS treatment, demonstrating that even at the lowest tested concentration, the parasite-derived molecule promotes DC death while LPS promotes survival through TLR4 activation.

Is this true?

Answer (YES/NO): YES